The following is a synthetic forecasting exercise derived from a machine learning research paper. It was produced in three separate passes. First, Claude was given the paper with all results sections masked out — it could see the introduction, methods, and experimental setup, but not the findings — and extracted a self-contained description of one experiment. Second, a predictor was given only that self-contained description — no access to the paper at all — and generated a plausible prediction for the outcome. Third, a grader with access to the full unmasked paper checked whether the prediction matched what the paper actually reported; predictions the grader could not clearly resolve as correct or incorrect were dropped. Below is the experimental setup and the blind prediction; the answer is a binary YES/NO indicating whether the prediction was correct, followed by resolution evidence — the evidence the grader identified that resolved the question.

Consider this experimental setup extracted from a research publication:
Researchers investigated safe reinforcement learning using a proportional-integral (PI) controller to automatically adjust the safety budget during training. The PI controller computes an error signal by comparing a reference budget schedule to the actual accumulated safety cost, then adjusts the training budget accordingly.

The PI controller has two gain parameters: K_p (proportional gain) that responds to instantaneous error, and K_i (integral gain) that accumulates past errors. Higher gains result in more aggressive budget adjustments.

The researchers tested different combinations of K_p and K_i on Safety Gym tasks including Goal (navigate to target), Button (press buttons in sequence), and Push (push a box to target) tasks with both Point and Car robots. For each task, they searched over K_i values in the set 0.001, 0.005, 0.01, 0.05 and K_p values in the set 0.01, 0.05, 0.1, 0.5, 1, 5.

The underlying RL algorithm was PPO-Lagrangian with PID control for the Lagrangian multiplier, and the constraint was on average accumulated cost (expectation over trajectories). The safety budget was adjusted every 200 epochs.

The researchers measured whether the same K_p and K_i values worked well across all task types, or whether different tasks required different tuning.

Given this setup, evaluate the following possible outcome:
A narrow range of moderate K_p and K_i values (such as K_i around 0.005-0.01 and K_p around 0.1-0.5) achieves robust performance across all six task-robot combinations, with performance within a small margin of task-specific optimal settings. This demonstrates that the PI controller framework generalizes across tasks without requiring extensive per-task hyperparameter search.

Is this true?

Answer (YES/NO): NO